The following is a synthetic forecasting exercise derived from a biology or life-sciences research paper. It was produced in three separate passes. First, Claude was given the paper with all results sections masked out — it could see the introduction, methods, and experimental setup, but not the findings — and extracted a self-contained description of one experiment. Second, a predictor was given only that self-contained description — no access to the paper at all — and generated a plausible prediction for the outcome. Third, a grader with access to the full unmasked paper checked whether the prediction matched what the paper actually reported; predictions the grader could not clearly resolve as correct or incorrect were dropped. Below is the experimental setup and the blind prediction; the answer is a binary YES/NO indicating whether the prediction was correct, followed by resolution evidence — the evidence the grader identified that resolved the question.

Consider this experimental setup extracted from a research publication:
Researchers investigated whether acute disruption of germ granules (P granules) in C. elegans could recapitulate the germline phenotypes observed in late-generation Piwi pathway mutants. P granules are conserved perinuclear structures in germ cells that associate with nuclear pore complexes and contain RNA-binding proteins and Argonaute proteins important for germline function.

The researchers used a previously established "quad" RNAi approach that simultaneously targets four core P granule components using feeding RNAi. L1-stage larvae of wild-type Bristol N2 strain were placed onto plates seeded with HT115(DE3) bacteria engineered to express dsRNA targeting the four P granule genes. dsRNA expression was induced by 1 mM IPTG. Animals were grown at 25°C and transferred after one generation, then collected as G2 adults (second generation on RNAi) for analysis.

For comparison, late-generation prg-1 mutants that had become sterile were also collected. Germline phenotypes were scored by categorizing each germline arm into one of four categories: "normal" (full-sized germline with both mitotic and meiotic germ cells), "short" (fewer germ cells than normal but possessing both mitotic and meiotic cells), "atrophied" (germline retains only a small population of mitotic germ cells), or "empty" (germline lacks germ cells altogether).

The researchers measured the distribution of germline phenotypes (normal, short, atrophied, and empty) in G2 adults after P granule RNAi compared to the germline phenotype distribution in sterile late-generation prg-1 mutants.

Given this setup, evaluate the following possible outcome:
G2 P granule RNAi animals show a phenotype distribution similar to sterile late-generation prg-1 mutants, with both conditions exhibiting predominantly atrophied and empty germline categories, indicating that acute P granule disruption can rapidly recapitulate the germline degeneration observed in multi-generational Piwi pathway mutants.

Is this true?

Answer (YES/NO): YES